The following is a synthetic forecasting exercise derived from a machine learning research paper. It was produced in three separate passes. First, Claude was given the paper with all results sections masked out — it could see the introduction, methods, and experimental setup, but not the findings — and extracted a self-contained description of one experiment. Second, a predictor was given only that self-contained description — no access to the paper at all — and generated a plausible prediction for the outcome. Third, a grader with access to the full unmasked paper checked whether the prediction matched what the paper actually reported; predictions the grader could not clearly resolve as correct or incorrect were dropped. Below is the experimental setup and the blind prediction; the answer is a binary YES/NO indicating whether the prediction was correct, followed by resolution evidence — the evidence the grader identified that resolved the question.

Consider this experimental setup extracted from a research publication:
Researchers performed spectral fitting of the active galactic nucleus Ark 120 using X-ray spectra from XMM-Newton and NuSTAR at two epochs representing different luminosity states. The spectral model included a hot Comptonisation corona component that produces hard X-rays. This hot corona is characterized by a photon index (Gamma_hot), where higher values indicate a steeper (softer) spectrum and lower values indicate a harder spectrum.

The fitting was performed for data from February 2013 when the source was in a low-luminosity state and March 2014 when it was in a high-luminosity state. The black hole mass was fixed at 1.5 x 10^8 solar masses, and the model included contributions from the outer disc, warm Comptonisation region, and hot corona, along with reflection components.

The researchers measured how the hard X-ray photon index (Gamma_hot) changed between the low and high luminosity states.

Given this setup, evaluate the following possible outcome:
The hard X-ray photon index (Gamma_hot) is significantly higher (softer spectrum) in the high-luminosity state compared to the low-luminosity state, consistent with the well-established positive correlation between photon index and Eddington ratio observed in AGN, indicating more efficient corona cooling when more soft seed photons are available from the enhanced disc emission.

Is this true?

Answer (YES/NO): YES